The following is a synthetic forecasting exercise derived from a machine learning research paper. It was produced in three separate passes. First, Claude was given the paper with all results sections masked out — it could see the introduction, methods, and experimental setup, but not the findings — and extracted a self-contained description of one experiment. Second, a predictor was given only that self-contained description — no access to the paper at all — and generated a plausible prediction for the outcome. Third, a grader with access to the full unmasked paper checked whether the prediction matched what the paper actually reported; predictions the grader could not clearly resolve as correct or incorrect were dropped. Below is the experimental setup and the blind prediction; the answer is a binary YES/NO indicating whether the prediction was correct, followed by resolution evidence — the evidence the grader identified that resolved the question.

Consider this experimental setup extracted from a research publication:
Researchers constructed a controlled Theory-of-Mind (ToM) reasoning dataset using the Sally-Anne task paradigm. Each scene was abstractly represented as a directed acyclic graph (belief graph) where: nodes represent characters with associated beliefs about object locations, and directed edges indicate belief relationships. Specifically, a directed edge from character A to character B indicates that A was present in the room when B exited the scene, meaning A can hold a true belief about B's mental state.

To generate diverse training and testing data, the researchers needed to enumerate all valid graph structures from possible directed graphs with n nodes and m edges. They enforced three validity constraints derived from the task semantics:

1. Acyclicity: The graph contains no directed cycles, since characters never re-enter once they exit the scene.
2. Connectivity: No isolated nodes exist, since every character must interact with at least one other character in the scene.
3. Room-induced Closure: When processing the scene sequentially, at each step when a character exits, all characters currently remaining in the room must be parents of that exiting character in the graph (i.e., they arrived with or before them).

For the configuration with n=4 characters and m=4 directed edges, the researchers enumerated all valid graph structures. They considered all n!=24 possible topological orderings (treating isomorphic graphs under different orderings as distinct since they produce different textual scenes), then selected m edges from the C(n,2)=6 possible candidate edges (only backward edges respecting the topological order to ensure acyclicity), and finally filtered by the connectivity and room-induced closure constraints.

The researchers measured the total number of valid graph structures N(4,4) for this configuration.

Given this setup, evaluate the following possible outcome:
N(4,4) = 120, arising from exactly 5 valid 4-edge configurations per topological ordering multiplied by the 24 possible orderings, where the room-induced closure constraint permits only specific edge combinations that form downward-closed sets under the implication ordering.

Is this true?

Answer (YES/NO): YES